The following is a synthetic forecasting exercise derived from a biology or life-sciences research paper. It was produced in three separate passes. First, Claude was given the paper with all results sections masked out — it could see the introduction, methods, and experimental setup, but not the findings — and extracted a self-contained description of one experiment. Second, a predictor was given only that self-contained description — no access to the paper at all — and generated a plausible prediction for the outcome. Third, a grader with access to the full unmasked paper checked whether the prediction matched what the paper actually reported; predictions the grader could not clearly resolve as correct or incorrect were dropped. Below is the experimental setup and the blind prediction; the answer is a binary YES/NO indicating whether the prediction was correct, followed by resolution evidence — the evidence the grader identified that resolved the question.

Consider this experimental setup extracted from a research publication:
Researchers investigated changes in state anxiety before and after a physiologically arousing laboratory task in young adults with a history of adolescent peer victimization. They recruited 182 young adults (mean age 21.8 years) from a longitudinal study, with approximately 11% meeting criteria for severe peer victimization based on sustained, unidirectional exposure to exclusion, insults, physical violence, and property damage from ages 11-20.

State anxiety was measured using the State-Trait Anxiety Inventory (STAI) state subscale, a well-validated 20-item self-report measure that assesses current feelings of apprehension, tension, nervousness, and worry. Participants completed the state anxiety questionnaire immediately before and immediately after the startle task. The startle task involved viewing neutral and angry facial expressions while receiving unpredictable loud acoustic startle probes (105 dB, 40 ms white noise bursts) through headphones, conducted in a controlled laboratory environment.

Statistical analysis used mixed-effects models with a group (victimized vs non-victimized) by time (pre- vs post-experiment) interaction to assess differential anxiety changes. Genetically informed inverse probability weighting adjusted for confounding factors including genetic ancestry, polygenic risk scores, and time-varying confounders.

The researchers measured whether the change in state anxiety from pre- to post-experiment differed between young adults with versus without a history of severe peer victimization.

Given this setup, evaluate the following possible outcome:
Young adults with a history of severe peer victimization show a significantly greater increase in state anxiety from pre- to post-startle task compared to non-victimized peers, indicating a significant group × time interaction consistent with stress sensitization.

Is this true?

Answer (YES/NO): NO